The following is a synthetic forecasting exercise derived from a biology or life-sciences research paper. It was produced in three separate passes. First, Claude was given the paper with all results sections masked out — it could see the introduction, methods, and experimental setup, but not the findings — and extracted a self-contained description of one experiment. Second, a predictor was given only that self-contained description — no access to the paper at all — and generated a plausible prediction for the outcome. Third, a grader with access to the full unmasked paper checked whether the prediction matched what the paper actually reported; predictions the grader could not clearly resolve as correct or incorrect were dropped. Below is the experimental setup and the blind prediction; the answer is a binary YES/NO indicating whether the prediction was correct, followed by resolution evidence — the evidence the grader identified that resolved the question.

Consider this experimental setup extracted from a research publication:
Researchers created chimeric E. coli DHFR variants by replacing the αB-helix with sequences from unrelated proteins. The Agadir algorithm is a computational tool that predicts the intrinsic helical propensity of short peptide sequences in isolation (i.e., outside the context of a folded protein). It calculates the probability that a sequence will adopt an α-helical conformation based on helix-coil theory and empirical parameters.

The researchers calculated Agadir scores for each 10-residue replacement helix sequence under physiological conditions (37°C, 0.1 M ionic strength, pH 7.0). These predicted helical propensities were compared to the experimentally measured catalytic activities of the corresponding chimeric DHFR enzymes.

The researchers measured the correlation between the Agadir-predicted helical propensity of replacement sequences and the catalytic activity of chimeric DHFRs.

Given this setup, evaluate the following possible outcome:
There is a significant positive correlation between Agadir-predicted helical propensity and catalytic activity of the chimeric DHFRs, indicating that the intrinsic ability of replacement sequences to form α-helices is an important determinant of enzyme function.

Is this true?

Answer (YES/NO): NO